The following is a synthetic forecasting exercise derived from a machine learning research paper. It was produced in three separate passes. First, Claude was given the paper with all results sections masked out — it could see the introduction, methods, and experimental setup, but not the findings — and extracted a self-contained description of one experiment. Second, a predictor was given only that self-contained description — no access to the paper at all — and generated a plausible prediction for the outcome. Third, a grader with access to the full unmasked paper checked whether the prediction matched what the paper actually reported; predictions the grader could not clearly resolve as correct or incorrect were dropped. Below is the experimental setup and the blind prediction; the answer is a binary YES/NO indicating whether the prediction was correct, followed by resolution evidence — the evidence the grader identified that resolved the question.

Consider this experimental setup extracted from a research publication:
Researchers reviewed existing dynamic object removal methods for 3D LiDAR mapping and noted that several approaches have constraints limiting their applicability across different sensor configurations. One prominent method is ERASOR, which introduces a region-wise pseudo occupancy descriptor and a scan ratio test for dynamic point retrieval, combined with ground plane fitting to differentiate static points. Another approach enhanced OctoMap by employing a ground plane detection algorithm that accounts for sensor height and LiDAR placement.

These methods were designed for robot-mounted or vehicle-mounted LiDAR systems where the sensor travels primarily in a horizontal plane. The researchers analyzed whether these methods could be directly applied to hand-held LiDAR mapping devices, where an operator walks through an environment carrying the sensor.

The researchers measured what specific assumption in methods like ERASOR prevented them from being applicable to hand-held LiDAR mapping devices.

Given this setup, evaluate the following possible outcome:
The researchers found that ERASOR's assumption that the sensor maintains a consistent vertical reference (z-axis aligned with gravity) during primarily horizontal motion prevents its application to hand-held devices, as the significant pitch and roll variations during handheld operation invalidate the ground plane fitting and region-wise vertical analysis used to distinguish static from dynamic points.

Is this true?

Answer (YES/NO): NO